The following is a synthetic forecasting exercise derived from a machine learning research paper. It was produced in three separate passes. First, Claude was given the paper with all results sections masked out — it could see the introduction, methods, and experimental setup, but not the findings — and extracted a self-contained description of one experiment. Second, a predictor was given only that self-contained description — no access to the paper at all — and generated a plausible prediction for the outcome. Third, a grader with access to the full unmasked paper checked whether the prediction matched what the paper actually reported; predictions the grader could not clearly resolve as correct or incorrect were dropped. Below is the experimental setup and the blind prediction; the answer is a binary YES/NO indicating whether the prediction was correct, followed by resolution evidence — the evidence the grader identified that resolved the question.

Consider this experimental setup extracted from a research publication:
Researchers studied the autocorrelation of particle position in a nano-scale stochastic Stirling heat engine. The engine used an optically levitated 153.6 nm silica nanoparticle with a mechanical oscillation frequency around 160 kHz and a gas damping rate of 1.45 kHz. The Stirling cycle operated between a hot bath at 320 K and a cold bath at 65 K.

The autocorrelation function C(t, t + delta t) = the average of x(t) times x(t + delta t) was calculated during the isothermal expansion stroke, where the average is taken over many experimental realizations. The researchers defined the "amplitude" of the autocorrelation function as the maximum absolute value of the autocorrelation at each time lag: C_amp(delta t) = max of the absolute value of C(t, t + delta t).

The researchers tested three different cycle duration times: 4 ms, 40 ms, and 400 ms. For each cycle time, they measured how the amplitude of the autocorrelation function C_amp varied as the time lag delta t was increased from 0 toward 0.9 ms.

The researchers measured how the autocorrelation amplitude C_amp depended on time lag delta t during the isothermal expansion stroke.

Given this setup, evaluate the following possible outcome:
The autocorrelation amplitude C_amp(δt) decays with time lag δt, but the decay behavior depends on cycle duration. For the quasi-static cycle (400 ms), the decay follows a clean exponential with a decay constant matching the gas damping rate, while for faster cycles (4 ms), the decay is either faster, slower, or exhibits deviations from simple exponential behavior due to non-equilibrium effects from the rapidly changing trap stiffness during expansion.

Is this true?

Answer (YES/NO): NO